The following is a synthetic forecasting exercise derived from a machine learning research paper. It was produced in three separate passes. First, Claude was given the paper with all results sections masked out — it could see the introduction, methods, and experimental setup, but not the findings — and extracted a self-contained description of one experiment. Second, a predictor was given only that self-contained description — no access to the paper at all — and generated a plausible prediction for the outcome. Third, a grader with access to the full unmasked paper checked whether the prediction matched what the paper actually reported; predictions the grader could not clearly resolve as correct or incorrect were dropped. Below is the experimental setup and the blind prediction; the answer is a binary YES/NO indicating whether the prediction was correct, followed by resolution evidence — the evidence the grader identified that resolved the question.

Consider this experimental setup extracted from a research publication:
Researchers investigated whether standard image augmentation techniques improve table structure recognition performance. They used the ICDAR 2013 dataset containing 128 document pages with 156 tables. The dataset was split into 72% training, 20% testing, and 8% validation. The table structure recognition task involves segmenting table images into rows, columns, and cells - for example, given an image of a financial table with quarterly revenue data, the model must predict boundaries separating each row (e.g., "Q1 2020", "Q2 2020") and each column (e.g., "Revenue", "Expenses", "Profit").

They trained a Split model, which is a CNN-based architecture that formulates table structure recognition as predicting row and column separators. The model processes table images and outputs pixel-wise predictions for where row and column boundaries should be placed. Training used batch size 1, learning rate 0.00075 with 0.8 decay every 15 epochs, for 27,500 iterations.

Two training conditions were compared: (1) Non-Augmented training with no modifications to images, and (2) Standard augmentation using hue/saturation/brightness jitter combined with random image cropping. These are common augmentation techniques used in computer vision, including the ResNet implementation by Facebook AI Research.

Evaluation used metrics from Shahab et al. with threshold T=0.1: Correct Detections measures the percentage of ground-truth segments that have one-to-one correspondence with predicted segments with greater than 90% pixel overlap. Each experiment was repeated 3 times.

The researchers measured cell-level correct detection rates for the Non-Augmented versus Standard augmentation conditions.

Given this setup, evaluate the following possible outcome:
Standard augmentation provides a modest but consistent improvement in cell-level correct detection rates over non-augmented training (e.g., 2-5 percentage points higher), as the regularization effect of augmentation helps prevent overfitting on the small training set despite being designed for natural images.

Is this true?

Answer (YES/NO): NO